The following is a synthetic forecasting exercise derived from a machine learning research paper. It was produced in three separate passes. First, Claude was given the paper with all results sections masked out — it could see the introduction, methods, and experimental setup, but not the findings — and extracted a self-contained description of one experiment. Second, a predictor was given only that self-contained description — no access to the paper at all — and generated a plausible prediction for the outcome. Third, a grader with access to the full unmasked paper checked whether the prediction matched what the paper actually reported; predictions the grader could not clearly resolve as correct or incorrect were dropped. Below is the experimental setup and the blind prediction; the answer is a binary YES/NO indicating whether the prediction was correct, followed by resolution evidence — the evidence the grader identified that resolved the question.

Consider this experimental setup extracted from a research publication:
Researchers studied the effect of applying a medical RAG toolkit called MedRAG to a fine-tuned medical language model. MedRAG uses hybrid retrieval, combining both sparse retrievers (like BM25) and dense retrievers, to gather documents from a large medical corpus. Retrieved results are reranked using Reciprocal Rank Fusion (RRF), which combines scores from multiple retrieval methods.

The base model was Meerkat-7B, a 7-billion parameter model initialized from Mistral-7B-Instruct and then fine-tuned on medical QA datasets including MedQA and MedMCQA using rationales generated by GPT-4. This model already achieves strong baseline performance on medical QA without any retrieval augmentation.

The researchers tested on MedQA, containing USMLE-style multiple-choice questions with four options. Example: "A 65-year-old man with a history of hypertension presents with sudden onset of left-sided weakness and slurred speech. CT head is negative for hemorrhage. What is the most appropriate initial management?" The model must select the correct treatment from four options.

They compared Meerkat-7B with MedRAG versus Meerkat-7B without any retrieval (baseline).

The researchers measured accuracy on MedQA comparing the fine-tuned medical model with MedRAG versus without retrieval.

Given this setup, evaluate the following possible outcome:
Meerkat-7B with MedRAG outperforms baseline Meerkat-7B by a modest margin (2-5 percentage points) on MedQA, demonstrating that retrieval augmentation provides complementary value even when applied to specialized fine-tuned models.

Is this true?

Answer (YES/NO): NO